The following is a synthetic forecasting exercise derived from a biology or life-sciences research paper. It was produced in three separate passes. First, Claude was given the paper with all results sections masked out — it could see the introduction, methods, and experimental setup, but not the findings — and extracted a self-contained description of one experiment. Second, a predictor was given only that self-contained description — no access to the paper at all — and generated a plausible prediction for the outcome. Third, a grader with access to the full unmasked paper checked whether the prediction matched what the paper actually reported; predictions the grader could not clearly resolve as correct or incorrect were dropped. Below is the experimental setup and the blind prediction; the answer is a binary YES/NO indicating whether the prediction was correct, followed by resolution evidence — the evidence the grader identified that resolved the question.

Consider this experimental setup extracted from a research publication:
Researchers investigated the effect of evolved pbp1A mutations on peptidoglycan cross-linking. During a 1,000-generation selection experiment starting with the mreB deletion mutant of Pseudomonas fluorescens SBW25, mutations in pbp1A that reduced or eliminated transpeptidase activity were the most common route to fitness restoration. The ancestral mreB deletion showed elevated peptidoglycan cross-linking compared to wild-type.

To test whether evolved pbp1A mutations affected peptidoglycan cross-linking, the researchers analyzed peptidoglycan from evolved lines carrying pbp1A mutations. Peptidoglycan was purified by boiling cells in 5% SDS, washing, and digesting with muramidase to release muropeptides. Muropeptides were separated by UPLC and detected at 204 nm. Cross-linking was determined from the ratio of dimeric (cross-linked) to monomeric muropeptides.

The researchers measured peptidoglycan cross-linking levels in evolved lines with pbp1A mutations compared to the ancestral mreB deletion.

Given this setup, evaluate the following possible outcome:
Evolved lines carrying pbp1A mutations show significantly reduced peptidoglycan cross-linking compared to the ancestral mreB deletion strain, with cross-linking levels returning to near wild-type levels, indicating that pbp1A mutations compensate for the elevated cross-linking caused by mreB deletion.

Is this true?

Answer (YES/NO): NO